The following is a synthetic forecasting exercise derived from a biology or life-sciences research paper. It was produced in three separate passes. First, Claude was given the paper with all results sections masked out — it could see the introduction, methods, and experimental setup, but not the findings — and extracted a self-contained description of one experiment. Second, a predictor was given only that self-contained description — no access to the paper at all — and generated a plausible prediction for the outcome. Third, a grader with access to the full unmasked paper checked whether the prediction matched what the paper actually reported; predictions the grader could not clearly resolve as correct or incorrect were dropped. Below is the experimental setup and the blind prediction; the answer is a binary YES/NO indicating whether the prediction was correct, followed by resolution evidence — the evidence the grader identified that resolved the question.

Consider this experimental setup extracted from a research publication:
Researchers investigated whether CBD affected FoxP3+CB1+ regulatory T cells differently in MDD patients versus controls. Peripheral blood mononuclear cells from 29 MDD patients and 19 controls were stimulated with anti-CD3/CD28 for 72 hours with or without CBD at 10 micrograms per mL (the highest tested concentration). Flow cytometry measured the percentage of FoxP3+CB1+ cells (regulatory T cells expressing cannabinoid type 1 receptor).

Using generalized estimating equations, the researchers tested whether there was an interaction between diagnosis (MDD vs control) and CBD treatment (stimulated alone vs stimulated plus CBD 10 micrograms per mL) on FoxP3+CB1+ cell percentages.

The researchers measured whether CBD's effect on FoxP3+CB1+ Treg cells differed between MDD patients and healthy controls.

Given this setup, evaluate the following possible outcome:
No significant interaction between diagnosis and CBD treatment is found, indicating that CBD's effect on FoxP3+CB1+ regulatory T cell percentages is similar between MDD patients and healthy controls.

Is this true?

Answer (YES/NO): YES